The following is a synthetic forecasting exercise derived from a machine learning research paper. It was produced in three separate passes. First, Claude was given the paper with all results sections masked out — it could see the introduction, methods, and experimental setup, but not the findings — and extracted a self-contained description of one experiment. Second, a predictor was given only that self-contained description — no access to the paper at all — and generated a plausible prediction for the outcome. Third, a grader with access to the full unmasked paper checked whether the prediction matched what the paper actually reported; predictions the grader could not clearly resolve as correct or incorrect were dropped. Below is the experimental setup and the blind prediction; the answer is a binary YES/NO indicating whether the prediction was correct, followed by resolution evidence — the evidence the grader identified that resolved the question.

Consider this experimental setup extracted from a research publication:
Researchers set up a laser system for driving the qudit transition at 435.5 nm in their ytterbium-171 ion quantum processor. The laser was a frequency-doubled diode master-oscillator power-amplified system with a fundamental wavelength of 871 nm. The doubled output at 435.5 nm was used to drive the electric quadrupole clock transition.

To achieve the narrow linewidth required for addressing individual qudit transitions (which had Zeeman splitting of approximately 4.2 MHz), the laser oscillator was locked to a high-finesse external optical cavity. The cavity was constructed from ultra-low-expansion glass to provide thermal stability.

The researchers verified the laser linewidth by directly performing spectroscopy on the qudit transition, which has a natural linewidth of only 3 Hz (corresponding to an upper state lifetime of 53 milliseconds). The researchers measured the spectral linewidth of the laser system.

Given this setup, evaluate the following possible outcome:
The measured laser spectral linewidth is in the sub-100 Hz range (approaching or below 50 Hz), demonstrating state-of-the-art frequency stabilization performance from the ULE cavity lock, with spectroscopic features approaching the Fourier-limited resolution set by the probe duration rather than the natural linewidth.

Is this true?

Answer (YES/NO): YES